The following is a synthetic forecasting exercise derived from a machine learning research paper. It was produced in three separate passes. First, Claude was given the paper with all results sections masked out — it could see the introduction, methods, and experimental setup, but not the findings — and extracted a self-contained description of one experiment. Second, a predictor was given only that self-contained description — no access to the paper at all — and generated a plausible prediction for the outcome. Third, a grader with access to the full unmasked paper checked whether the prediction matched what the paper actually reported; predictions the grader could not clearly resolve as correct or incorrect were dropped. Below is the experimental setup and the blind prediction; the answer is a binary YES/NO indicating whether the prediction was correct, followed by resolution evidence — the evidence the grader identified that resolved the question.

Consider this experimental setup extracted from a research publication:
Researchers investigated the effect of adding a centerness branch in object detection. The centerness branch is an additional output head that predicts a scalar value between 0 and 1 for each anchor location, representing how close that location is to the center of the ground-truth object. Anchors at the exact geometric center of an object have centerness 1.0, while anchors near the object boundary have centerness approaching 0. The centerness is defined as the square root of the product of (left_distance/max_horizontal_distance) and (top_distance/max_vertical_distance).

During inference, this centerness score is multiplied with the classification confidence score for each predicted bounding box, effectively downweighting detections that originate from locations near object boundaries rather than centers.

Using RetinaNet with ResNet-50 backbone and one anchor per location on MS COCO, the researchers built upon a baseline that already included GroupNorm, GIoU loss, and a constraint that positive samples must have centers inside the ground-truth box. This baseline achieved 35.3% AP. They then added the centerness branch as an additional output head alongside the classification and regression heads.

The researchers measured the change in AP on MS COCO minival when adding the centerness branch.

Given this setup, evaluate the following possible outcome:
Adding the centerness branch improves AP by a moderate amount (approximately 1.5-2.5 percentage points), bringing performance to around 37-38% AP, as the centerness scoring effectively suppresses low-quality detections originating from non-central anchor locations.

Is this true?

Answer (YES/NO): YES